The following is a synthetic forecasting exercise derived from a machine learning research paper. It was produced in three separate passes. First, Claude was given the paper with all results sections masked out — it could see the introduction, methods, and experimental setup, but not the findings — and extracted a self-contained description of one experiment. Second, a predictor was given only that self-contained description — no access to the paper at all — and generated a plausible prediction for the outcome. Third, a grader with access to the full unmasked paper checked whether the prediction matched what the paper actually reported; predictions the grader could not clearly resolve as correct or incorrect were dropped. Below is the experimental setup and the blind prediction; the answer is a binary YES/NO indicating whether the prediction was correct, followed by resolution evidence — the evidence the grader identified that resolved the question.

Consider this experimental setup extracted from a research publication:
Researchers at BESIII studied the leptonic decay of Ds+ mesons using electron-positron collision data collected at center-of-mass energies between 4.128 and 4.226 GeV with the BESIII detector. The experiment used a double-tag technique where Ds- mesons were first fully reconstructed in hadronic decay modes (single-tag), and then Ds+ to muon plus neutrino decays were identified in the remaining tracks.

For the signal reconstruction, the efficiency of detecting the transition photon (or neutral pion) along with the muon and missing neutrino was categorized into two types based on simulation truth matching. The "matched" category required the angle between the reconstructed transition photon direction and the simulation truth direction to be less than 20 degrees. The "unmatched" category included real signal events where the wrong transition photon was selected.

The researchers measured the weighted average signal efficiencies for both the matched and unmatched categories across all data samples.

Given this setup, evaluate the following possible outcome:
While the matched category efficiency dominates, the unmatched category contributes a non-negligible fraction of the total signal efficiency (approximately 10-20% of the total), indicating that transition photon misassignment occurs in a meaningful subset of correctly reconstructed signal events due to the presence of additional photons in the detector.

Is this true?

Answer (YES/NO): NO